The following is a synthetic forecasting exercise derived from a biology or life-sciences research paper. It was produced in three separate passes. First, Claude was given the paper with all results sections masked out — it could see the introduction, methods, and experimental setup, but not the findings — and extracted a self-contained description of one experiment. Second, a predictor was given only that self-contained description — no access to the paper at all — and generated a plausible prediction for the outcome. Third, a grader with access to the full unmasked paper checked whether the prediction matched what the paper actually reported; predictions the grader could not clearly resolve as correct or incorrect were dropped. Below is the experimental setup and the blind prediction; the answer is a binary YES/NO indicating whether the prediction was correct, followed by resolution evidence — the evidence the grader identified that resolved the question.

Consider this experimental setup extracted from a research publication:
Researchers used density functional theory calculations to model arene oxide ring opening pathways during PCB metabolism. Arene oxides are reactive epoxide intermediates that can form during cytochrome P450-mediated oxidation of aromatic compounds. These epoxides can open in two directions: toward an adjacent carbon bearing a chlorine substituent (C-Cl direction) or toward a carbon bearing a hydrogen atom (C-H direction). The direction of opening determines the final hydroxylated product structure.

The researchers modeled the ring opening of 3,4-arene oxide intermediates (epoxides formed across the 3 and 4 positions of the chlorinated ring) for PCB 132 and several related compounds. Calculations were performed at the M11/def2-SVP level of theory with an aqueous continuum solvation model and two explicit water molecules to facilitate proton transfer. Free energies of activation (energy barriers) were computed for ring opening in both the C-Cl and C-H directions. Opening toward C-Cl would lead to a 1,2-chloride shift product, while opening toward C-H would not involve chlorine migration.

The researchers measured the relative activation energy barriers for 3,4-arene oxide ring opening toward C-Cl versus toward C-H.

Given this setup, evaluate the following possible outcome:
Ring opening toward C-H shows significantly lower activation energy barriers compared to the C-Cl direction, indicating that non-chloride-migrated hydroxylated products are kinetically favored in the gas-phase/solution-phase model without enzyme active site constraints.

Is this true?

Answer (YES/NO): NO